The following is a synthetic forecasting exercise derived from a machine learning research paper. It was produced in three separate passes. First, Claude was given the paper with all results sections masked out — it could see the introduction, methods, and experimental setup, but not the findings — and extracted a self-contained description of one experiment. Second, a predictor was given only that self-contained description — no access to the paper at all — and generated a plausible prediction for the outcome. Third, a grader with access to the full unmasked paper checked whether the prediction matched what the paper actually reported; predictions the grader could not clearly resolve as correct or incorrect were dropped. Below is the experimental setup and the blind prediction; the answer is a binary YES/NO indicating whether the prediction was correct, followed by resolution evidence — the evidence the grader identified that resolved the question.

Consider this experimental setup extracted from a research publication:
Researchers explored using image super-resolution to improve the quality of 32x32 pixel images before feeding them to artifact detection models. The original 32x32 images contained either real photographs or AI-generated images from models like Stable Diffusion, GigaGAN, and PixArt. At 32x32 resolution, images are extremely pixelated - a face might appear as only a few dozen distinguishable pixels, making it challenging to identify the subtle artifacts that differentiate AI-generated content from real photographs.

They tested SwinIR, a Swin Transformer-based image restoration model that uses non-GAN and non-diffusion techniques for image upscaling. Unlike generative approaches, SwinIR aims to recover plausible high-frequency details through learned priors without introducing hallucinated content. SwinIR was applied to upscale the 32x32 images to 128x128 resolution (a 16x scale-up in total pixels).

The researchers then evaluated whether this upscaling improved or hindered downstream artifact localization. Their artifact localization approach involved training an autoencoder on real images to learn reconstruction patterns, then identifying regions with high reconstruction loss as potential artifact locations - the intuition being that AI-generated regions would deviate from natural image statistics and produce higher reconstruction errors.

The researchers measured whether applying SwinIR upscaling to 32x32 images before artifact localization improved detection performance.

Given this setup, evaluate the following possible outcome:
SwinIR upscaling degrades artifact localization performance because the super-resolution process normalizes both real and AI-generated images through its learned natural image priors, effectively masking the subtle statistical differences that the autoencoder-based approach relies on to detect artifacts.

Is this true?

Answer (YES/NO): NO